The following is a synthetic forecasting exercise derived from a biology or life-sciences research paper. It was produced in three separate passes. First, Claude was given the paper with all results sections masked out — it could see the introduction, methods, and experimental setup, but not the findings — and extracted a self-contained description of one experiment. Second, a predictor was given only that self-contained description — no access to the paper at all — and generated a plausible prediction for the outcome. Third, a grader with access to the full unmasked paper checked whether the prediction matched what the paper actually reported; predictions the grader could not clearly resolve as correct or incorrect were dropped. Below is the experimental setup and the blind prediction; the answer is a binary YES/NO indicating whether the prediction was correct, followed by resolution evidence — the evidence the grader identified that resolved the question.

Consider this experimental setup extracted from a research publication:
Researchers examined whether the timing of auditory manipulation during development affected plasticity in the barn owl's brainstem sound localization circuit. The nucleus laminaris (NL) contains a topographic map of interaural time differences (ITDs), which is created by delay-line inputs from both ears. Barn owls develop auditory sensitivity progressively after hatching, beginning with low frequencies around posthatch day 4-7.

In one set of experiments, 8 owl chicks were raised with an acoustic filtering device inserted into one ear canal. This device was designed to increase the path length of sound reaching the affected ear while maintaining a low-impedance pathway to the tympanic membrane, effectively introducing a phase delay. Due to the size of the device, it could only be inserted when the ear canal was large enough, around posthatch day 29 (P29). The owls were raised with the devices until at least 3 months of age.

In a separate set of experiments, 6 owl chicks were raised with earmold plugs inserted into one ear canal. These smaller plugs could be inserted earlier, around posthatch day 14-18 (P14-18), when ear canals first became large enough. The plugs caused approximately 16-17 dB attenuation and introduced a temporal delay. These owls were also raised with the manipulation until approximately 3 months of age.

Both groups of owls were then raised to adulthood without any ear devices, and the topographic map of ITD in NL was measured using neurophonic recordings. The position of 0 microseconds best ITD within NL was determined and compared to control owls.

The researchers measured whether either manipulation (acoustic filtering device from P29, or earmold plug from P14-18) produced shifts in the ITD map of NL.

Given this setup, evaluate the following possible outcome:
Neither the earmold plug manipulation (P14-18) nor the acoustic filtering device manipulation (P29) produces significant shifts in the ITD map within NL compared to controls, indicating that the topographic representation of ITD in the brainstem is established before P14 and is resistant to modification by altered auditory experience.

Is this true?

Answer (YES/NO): NO